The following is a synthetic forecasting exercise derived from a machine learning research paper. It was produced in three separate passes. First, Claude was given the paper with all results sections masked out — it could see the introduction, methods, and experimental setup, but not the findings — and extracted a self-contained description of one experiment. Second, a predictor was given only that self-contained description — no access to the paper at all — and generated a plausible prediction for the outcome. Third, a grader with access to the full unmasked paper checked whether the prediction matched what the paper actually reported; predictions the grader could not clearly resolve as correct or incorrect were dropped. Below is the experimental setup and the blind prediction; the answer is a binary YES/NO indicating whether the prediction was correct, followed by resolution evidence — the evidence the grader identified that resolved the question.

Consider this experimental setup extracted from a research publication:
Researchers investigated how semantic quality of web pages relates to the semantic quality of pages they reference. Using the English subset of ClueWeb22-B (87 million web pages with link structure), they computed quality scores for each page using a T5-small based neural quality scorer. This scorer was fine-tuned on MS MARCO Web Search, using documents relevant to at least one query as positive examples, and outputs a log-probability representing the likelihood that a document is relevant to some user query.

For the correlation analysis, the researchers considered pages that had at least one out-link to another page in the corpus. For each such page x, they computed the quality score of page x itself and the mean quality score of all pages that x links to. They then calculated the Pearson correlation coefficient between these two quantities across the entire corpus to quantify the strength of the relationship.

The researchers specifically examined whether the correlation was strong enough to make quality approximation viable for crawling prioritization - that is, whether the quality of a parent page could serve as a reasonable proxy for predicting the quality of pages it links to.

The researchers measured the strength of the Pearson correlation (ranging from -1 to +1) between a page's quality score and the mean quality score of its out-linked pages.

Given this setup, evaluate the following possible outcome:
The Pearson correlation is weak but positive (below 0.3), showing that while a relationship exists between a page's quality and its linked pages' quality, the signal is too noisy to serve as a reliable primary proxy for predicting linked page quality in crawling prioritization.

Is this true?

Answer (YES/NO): NO